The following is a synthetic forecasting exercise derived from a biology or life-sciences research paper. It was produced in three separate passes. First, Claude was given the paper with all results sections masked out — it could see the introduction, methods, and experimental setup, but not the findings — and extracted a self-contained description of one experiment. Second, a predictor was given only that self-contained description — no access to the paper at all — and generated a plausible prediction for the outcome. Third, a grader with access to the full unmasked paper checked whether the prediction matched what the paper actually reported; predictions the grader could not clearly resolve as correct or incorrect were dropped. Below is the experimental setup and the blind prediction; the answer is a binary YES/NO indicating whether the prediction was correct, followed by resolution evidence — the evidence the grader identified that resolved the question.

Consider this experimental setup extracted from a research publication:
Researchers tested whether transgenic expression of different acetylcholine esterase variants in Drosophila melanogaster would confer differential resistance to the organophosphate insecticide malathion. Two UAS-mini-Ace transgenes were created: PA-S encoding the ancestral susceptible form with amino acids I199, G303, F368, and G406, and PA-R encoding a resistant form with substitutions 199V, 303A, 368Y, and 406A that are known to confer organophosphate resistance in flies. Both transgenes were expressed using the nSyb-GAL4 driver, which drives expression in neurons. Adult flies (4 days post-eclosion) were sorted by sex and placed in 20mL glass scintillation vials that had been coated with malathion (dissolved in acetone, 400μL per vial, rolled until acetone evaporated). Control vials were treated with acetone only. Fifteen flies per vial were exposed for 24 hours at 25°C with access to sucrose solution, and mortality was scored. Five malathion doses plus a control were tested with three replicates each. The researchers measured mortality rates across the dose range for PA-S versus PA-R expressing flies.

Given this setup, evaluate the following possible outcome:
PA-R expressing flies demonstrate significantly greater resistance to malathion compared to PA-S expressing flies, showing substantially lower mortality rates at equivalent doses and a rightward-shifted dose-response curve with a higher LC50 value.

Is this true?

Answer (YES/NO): YES